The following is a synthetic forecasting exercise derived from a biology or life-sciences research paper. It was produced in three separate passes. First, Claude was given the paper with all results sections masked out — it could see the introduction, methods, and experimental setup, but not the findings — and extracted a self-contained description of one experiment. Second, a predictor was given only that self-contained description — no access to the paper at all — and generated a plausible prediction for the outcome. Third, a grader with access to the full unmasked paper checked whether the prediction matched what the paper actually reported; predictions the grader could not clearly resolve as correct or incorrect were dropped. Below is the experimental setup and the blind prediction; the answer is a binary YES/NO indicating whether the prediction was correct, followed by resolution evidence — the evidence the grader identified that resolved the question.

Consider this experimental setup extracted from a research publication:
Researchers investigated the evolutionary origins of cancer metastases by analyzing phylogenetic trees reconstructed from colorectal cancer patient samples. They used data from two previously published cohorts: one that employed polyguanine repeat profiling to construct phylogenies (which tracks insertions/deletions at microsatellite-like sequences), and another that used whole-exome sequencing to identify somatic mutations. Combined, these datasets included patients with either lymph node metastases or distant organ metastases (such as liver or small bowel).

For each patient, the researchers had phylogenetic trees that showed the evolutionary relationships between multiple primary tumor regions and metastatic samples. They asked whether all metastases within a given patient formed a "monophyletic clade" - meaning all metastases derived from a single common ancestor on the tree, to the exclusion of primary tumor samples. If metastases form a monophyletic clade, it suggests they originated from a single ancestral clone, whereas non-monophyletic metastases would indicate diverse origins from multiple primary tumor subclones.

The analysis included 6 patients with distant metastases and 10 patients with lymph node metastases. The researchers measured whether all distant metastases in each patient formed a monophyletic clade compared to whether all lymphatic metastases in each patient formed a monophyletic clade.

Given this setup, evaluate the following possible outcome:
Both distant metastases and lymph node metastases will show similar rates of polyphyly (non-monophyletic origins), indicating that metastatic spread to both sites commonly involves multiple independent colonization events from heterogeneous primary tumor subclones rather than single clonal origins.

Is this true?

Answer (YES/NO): NO